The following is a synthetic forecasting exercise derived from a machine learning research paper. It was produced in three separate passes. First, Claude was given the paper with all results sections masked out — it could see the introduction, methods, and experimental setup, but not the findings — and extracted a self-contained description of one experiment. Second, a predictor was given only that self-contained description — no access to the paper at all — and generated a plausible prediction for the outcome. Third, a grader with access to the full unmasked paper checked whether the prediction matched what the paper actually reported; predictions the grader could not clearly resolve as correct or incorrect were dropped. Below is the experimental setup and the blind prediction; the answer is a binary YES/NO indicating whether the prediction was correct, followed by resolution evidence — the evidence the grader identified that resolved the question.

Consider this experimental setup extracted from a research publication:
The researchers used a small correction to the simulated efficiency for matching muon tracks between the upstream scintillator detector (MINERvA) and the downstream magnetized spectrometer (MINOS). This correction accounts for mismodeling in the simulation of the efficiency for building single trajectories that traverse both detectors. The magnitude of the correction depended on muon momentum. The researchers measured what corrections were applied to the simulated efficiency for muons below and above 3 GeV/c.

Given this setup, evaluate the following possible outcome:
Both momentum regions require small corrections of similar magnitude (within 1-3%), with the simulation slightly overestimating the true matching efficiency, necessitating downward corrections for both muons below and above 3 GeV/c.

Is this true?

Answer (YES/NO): NO